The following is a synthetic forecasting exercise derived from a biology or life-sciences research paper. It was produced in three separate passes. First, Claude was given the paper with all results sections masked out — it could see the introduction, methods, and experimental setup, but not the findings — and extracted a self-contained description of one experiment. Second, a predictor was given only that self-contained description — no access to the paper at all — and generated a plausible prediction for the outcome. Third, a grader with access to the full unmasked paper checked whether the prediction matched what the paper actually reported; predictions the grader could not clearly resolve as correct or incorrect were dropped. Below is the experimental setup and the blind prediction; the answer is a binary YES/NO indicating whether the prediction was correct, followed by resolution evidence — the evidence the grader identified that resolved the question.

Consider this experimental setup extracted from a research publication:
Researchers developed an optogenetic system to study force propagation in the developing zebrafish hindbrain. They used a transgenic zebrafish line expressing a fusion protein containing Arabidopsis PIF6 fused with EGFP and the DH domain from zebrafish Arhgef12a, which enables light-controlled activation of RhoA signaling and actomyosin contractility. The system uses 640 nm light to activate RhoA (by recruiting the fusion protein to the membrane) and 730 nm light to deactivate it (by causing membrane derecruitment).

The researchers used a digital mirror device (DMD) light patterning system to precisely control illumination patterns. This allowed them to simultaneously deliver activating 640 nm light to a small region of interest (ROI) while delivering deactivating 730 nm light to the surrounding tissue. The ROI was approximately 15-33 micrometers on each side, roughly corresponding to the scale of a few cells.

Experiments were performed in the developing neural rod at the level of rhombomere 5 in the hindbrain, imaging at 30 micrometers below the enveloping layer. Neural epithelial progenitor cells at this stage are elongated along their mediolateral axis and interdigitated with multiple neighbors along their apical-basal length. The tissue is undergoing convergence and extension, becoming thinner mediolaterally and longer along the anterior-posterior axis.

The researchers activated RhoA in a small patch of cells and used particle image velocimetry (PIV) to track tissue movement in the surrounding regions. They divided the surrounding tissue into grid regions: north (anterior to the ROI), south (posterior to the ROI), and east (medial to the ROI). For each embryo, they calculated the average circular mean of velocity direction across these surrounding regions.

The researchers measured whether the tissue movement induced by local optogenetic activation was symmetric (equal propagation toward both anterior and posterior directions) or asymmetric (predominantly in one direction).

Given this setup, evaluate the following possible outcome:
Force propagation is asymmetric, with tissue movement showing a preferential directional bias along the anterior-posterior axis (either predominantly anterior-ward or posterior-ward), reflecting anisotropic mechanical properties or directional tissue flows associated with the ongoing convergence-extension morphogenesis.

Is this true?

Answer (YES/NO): YES